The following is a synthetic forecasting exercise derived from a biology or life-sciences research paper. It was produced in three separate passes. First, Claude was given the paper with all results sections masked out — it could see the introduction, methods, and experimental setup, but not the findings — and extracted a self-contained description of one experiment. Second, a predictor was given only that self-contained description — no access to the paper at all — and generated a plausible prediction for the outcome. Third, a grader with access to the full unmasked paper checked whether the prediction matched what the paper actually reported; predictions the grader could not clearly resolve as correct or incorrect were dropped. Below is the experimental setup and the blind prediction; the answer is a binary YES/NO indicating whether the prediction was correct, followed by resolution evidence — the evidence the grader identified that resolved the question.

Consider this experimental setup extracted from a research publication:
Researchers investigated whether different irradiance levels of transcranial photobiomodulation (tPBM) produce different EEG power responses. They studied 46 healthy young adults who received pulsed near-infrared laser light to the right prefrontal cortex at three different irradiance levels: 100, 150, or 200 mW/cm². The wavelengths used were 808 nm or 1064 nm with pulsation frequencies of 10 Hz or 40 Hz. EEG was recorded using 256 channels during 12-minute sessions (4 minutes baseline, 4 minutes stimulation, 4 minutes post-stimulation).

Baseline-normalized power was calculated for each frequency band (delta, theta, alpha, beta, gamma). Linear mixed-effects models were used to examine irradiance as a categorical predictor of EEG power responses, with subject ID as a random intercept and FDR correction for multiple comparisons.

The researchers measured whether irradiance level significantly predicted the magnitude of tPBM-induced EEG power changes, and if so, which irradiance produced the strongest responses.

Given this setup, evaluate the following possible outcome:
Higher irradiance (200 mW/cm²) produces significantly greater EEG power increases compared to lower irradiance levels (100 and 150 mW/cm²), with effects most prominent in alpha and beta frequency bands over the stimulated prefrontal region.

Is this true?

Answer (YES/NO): NO